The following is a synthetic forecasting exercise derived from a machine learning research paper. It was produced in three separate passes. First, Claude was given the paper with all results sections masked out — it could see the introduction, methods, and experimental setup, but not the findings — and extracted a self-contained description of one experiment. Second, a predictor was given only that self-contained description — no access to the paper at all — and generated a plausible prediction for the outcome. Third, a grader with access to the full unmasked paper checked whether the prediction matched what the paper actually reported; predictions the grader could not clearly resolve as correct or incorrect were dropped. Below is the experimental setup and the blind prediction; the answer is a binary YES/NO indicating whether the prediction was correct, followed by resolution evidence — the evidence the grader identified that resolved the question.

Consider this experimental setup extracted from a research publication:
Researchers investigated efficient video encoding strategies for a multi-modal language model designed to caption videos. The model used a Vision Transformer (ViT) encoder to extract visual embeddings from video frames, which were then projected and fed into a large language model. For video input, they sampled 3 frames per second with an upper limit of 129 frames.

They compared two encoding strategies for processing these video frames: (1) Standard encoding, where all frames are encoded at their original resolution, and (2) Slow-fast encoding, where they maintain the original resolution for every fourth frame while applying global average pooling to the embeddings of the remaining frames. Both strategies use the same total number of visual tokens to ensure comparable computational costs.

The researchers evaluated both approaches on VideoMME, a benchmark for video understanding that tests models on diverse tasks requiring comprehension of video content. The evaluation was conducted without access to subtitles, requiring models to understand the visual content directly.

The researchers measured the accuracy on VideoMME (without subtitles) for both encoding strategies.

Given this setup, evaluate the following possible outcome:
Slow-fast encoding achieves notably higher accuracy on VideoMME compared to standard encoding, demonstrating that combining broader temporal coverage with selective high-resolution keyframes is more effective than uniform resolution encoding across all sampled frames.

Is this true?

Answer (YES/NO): YES